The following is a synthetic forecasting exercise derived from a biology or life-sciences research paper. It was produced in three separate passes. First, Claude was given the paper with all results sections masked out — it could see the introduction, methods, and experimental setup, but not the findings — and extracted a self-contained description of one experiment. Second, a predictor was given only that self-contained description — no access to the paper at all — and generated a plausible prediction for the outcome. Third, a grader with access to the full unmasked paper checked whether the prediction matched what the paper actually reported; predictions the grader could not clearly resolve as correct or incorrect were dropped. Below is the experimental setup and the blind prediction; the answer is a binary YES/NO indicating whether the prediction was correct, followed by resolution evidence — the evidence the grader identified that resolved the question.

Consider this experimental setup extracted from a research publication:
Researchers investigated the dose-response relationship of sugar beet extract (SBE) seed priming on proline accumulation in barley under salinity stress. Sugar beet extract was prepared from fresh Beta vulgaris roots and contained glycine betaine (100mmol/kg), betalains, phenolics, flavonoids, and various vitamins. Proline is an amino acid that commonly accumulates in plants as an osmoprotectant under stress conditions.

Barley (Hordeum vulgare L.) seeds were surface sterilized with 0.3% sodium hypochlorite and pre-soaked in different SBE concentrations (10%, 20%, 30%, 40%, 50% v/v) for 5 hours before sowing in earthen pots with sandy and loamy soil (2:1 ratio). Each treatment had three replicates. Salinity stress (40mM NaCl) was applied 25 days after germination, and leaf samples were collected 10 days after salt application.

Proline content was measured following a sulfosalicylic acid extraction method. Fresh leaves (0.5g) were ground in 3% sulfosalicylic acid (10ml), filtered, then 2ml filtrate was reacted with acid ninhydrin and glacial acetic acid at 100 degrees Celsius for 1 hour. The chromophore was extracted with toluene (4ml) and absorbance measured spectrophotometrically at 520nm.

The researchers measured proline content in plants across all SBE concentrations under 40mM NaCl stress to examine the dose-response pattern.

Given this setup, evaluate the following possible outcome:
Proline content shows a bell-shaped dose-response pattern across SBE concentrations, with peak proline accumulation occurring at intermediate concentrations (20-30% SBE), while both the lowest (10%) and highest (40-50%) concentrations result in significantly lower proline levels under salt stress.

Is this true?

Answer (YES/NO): NO